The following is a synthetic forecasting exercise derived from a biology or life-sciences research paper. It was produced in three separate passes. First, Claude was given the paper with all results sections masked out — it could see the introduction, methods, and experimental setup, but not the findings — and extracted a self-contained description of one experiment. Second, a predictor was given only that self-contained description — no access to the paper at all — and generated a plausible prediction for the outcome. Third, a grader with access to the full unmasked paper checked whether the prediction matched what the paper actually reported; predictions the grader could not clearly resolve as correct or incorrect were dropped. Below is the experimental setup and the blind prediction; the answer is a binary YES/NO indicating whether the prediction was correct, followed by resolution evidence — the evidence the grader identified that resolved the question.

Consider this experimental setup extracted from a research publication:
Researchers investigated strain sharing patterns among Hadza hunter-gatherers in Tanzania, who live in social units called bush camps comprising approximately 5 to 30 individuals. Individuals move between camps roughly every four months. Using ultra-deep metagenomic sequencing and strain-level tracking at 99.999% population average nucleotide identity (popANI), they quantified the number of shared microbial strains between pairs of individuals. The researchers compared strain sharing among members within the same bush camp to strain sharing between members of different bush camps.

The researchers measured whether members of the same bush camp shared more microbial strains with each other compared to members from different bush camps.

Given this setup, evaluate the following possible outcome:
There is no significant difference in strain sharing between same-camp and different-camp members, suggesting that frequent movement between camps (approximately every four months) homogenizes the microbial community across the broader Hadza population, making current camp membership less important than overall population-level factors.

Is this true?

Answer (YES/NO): NO